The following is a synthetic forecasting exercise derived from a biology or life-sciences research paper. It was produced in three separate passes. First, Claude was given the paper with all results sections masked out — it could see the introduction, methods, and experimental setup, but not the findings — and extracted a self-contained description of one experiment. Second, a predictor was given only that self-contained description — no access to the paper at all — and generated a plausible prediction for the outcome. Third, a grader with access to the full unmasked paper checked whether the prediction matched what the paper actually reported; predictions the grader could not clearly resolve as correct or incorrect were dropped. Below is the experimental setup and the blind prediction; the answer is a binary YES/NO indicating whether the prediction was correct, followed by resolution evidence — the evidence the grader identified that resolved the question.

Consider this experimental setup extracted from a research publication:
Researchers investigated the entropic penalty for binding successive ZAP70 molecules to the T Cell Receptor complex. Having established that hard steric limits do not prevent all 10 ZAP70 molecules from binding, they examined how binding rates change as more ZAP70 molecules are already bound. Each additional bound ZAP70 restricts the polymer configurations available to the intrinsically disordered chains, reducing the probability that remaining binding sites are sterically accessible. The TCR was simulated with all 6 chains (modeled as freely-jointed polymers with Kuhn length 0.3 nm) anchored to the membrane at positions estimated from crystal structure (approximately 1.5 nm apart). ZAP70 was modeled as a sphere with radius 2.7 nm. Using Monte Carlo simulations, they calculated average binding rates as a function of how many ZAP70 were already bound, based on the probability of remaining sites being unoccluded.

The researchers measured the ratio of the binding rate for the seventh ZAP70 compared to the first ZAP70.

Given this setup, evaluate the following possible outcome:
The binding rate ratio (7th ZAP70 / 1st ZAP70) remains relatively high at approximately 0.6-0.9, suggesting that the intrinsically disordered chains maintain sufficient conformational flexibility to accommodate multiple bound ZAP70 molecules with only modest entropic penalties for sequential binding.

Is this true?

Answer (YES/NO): NO